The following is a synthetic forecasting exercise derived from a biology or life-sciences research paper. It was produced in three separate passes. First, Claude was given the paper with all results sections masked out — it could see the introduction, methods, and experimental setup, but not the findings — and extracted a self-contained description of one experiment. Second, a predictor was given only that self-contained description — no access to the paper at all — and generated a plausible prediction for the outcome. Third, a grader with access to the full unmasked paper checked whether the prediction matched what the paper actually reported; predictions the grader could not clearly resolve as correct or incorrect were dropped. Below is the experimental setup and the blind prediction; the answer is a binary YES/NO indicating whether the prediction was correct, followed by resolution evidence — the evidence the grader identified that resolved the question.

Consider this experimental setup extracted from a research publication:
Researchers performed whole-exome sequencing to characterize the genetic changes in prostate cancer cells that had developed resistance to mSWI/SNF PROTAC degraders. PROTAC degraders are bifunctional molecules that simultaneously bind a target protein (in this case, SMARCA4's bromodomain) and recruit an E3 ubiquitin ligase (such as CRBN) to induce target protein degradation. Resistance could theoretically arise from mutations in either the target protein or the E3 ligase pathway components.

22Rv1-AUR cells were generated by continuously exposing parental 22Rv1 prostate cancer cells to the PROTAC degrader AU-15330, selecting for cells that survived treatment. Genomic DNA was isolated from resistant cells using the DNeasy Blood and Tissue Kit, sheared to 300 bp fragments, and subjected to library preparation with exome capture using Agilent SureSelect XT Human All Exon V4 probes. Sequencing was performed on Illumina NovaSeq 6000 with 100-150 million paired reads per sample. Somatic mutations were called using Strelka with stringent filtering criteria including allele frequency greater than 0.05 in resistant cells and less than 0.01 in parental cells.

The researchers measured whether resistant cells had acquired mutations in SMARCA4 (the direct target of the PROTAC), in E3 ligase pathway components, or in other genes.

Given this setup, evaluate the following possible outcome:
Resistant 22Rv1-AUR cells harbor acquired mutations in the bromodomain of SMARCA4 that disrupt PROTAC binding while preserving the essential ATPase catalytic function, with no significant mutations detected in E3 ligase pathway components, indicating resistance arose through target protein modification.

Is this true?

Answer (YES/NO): YES